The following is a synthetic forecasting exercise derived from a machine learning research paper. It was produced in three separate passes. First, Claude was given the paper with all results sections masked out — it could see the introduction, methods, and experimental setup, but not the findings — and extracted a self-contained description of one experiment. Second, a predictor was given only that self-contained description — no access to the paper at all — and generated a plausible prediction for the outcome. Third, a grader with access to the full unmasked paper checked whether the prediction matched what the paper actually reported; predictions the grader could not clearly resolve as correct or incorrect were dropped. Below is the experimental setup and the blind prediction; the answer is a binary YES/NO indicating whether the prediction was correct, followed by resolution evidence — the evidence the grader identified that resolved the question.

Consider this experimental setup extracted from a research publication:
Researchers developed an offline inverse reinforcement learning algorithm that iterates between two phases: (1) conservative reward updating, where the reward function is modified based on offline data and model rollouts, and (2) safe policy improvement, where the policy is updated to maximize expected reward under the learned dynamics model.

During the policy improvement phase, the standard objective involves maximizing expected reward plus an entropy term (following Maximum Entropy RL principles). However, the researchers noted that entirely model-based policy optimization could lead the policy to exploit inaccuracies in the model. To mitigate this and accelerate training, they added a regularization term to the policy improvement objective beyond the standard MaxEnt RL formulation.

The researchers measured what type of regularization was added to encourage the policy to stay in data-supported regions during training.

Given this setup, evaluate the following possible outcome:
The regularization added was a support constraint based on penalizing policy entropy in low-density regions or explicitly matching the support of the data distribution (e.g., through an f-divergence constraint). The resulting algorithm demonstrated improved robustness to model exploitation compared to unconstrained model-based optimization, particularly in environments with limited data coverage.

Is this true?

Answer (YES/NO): NO